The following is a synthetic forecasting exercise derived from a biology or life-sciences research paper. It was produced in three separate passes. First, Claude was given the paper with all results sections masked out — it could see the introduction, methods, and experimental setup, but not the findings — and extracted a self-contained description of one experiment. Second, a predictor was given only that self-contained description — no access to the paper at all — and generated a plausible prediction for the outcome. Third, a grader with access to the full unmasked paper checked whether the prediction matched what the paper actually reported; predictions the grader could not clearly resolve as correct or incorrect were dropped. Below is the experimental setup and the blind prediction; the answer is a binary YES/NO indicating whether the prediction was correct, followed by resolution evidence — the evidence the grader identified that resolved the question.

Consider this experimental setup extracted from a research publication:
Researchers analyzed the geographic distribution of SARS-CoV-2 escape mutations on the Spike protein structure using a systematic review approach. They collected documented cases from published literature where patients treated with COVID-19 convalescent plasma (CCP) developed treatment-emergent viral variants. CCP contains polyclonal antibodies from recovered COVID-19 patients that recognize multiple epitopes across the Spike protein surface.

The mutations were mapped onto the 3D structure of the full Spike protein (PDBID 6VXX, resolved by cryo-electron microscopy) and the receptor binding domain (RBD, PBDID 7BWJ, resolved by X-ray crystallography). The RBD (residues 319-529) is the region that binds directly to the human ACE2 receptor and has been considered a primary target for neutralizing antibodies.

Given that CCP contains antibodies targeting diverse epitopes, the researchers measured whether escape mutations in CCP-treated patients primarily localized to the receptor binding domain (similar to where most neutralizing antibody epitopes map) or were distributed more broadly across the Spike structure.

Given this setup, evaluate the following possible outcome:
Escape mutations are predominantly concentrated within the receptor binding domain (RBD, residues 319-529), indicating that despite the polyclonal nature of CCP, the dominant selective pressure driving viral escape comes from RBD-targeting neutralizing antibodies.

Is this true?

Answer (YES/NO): NO